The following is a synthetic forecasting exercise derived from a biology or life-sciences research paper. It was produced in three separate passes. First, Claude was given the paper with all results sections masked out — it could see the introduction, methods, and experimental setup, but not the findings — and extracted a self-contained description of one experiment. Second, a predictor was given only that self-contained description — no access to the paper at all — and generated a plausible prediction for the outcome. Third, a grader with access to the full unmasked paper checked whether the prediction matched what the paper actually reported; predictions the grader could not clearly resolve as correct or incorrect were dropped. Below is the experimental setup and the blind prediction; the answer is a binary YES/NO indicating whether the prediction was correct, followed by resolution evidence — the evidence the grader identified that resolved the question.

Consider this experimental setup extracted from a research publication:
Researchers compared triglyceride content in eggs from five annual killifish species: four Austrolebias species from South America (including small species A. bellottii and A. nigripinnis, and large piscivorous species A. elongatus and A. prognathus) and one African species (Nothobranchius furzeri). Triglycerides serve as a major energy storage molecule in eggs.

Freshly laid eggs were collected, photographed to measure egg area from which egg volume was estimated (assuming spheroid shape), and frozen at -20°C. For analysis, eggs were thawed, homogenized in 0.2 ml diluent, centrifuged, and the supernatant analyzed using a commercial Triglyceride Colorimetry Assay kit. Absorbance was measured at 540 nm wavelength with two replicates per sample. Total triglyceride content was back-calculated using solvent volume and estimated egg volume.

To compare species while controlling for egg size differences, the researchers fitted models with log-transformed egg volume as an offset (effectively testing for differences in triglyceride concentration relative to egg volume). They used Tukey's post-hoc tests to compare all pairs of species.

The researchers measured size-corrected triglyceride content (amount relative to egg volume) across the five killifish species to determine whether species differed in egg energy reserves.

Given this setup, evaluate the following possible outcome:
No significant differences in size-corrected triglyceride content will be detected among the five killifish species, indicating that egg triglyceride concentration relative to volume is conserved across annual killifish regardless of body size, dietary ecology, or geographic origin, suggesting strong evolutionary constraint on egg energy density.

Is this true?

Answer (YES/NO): NO